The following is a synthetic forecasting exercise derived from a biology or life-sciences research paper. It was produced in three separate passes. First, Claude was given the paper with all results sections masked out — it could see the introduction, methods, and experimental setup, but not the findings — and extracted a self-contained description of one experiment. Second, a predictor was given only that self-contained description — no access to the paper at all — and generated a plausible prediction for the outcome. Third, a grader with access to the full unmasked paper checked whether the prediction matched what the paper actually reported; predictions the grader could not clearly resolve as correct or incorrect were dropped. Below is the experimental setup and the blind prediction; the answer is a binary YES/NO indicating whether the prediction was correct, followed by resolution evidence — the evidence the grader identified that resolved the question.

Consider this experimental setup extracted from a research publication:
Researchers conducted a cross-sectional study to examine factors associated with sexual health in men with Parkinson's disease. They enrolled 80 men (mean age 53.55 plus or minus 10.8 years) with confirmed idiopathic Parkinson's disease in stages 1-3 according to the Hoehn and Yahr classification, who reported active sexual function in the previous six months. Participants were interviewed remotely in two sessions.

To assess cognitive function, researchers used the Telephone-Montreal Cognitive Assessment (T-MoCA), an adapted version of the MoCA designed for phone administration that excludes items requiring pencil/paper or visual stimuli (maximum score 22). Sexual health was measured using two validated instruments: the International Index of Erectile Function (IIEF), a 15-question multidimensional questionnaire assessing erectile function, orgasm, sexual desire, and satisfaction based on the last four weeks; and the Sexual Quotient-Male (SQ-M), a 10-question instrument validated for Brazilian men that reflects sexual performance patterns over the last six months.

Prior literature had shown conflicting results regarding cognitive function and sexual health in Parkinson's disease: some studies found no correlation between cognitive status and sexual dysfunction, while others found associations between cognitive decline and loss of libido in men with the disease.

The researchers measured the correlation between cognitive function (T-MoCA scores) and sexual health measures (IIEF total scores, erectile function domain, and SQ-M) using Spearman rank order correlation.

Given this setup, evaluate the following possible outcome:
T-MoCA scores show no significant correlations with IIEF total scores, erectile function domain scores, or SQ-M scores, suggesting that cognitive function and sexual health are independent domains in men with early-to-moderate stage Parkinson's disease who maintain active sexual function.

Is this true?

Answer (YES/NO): NO